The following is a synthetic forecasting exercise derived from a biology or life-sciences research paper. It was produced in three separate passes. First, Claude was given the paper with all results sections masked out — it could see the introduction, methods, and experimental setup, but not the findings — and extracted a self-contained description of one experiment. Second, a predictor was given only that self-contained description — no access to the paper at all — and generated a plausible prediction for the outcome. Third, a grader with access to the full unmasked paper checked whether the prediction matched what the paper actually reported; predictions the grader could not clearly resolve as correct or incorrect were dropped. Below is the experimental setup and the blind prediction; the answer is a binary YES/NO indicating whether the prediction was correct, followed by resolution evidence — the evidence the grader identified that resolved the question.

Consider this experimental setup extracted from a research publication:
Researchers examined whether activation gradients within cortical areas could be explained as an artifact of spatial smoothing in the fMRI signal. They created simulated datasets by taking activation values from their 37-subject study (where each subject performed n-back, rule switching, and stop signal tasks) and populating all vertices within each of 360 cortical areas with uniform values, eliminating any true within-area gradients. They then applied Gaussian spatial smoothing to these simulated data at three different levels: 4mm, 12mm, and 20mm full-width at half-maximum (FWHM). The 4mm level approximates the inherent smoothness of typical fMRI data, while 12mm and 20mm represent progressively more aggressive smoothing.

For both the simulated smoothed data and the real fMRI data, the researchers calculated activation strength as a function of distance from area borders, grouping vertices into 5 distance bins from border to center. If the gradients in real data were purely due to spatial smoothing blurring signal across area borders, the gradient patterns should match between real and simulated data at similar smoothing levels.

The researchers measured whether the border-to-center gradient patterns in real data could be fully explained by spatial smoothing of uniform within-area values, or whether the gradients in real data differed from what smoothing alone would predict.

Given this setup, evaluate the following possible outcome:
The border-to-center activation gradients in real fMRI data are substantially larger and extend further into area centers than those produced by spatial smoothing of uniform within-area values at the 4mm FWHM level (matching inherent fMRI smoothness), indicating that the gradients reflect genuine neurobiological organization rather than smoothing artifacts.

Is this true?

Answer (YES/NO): NO